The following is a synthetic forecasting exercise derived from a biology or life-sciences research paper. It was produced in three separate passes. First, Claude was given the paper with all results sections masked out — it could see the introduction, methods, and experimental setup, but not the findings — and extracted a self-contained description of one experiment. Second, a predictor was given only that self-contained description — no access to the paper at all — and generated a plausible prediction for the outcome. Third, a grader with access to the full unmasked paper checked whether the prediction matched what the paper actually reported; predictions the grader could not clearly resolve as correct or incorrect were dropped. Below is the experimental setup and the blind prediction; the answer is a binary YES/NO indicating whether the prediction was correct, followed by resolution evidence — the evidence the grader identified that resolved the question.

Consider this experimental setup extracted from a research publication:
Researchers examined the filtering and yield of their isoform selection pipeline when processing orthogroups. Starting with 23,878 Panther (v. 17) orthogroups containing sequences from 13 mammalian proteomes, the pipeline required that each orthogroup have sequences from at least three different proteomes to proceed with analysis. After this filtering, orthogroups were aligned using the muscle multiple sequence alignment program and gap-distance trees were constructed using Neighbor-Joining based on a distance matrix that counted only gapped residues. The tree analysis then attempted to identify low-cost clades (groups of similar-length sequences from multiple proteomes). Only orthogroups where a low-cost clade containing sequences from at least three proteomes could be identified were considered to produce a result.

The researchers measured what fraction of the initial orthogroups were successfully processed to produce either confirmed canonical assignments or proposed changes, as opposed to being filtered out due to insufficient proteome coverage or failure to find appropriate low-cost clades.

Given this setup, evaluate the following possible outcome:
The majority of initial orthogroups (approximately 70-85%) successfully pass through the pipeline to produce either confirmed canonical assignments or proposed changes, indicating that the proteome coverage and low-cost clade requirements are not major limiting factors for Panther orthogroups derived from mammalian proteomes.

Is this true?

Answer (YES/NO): NO